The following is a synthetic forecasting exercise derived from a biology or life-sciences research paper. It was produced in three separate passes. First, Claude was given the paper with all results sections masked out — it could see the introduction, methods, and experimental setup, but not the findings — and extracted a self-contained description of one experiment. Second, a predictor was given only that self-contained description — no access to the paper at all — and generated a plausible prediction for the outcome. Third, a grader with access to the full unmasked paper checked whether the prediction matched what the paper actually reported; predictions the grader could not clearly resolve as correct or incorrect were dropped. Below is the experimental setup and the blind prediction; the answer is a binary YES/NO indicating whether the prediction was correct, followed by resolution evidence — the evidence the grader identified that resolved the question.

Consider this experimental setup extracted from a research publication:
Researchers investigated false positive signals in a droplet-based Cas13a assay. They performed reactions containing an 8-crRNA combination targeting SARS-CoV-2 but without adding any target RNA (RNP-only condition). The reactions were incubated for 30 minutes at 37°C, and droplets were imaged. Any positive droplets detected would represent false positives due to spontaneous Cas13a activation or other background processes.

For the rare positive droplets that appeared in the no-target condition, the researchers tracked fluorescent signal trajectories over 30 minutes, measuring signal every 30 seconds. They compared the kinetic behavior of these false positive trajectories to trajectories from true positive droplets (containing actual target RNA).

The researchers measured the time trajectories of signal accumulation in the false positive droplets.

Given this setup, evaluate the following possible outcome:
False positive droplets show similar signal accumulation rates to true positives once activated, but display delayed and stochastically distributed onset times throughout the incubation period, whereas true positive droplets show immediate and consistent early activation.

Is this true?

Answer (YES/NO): NO